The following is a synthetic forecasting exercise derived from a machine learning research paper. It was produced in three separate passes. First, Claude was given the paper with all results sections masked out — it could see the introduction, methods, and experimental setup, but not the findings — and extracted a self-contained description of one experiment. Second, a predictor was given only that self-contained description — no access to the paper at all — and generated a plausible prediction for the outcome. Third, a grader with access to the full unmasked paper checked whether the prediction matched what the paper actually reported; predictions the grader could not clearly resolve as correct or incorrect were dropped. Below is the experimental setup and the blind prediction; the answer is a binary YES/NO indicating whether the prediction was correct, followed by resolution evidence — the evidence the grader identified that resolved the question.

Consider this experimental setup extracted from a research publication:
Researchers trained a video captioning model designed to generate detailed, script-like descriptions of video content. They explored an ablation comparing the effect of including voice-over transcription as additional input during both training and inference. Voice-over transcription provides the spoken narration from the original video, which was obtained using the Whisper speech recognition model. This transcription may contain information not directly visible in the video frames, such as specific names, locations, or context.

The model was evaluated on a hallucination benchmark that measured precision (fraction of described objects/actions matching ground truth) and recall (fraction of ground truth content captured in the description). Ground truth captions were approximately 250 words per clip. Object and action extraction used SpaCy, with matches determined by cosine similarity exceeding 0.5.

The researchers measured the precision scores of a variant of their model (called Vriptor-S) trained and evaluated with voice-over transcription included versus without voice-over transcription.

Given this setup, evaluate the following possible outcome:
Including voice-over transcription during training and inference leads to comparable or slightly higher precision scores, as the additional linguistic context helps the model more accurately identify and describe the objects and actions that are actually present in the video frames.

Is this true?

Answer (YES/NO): YES